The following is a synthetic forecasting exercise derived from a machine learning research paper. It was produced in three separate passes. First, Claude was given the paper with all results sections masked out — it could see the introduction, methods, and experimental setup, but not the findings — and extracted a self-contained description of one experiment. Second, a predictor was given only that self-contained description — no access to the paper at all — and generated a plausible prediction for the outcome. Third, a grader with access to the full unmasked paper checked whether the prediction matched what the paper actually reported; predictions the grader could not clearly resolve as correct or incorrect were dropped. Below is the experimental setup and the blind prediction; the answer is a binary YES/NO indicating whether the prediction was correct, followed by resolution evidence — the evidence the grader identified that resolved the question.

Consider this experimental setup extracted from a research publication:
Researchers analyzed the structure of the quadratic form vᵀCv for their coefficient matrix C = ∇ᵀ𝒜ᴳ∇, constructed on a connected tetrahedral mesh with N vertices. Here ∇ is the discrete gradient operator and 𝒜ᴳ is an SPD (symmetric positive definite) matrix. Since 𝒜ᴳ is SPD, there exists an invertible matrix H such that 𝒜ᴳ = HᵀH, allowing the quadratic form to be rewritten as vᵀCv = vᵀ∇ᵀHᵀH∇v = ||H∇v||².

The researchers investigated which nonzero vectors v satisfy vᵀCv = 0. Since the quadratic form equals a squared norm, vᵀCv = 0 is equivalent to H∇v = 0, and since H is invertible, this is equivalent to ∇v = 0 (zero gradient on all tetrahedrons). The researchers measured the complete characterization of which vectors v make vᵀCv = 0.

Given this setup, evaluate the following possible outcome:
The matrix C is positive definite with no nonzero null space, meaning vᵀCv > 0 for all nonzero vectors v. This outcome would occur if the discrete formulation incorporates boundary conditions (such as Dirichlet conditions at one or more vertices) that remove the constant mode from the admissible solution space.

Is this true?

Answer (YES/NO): NO